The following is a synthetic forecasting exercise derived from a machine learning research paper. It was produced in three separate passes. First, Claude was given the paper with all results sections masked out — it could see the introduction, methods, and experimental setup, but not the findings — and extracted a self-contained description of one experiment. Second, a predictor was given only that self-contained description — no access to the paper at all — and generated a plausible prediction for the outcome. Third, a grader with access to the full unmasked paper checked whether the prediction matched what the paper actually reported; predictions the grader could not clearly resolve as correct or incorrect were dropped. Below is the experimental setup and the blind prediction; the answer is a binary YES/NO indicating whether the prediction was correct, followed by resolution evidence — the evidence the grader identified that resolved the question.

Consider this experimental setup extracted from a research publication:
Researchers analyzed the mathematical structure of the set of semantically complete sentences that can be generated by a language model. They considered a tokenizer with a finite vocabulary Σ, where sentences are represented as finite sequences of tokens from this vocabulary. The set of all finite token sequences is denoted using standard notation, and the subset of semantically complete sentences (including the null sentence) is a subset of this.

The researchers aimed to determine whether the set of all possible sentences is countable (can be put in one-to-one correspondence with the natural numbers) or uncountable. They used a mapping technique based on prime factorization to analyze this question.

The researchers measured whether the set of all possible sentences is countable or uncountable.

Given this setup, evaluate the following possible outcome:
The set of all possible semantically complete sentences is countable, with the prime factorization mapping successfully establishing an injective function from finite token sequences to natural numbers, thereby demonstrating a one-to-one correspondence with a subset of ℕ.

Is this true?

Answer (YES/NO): YES